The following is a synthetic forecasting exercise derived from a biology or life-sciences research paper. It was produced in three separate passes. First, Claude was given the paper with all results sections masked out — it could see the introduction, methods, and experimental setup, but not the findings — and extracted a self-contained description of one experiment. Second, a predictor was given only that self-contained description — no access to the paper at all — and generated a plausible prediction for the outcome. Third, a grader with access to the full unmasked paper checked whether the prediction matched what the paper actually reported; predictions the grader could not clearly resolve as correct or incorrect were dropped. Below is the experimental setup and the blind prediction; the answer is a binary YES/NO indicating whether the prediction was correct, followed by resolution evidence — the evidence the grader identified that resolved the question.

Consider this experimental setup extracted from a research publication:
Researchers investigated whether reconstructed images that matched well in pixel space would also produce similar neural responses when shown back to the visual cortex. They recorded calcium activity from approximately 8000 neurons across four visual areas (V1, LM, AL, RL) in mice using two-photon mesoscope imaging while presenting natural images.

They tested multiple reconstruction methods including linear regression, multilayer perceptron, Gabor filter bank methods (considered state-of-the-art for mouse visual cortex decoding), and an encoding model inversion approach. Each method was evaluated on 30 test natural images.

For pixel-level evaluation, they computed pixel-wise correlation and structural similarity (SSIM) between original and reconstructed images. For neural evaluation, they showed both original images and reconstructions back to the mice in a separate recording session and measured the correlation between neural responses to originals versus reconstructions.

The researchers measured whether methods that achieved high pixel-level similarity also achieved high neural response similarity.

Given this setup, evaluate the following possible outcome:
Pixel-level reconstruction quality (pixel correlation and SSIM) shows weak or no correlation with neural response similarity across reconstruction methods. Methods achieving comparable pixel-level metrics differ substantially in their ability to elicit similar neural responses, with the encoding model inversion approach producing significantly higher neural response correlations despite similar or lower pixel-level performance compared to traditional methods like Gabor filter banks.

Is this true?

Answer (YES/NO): YES